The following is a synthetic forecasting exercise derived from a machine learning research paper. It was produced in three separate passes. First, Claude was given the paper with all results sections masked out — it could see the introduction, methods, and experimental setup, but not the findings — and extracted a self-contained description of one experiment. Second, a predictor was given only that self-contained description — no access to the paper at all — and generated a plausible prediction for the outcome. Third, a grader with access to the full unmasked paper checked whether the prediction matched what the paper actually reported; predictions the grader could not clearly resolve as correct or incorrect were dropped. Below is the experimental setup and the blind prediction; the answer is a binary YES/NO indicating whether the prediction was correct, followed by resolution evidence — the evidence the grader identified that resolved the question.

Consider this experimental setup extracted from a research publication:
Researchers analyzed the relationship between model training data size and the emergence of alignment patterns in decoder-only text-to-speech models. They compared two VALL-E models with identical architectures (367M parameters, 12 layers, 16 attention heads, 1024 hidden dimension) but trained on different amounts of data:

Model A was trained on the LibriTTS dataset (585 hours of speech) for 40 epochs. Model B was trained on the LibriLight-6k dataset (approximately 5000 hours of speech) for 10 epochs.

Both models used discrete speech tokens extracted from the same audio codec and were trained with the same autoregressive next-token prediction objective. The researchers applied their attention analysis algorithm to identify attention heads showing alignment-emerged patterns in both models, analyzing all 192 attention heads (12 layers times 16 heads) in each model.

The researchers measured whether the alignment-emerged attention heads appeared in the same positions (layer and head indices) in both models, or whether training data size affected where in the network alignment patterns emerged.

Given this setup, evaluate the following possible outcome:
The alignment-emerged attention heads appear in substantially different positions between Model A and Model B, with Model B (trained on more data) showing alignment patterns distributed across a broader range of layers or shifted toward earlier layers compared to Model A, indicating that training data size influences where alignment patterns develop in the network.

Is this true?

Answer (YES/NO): NO